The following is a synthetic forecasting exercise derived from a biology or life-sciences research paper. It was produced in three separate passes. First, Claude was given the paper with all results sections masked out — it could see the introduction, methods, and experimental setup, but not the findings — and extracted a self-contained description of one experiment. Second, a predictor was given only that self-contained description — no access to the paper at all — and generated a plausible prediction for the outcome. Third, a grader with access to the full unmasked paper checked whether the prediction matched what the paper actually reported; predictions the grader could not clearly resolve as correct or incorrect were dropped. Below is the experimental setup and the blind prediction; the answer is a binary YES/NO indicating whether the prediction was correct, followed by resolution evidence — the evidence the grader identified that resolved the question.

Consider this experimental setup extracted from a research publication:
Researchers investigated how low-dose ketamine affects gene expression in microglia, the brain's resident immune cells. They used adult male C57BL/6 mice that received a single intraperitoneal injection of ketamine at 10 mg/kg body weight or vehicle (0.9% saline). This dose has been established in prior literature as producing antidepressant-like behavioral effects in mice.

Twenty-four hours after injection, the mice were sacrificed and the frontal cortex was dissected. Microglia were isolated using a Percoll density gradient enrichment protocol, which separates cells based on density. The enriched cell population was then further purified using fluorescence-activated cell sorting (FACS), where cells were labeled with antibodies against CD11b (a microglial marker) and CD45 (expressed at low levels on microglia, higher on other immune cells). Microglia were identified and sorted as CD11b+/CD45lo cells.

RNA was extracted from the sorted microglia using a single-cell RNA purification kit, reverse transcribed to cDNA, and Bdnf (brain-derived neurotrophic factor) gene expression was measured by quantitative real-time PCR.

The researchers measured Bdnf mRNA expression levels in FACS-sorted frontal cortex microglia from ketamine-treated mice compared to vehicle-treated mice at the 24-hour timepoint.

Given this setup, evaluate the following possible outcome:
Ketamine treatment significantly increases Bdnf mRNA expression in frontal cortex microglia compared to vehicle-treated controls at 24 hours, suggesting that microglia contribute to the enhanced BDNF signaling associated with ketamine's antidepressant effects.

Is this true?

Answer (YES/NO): YES